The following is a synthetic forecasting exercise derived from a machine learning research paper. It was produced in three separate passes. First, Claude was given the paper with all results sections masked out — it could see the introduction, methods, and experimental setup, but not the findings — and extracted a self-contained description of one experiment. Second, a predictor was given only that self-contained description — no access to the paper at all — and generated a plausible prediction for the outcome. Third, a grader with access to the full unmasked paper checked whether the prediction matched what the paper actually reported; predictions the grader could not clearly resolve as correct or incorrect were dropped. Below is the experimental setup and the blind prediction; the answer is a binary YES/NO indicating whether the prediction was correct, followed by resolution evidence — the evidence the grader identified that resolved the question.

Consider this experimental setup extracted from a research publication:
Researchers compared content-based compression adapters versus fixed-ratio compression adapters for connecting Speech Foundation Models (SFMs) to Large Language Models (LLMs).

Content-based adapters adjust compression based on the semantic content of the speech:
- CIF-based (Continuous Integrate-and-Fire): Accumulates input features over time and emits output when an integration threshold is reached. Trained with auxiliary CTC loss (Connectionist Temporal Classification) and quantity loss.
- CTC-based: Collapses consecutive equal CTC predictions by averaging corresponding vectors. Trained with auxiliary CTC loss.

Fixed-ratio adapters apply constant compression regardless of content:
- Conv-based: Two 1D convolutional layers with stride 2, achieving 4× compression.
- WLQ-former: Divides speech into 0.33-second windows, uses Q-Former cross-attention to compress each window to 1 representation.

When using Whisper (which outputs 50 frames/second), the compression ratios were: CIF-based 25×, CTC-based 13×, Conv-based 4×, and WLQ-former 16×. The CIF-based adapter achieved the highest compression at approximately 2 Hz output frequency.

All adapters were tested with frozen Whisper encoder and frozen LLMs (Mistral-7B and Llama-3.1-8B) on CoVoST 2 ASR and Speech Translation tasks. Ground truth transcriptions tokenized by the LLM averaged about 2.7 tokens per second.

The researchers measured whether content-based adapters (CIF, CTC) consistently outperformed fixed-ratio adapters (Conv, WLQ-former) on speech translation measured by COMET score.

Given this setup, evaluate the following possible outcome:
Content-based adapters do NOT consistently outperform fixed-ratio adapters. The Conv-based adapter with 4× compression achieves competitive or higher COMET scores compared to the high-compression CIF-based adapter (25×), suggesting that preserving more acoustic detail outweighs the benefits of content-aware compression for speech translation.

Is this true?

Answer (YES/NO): YES